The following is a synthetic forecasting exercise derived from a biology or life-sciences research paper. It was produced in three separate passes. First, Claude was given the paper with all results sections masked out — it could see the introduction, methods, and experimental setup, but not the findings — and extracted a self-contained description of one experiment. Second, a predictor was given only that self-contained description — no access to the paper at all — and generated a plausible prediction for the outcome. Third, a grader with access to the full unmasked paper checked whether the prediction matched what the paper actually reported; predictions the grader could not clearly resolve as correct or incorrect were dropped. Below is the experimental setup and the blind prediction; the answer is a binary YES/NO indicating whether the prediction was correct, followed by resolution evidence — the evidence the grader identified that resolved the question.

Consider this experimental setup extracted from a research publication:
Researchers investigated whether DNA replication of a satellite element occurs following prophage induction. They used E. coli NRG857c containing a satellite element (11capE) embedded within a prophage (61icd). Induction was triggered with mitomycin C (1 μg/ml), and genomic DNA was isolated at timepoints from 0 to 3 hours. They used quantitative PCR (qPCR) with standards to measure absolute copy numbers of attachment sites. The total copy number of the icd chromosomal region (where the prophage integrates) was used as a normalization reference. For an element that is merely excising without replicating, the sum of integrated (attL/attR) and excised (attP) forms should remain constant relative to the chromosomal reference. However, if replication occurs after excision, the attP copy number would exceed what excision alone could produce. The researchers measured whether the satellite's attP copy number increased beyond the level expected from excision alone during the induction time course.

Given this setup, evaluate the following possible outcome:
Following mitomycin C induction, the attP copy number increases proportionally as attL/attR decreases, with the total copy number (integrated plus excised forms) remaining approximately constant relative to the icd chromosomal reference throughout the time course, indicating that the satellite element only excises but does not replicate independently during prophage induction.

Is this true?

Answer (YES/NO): NO